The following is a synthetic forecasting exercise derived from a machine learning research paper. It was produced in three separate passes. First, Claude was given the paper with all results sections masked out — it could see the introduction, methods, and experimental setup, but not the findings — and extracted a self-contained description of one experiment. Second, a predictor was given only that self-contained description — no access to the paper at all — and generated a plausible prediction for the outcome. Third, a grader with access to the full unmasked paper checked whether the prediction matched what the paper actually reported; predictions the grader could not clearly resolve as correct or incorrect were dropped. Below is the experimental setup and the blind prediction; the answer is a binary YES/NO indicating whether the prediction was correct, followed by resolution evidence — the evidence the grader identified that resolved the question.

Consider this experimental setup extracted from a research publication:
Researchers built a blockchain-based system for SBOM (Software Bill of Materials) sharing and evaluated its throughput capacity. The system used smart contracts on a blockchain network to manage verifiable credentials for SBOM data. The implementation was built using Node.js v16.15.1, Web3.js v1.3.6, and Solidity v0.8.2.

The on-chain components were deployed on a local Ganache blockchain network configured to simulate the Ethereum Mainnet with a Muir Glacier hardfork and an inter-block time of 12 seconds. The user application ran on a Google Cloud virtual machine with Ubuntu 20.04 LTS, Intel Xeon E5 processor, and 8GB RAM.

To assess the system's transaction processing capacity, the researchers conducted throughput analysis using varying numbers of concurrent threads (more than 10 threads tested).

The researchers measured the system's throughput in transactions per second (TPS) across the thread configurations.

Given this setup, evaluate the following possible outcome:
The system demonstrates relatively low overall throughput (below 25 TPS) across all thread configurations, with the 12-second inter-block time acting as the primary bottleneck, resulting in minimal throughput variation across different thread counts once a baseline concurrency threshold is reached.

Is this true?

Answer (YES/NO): NO